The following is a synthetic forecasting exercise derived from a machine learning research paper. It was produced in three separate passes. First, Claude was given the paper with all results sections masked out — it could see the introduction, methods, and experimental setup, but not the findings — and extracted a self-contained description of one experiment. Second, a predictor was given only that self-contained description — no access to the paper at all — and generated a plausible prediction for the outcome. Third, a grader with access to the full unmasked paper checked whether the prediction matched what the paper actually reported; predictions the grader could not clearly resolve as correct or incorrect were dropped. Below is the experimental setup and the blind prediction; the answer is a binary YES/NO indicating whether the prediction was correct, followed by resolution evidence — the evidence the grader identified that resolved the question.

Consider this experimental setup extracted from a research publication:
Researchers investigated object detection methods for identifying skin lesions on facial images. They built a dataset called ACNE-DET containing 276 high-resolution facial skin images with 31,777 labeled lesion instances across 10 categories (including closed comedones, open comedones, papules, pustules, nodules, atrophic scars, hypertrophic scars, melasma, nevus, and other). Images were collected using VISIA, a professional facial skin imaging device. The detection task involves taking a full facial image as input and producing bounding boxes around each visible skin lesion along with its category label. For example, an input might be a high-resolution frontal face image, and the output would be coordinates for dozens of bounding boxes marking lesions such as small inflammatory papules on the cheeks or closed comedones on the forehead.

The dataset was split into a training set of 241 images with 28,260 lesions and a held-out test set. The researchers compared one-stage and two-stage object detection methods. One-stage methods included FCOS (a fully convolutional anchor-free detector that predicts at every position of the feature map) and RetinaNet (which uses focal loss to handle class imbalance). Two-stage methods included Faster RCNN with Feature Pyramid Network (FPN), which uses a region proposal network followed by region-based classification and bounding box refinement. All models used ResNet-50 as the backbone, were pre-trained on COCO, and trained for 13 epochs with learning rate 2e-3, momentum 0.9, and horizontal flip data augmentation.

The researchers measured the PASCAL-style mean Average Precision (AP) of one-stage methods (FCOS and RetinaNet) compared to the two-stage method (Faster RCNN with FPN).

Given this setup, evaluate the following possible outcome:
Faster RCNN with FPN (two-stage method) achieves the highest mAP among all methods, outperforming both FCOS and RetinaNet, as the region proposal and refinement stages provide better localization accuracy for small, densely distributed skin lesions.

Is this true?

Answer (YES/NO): NO